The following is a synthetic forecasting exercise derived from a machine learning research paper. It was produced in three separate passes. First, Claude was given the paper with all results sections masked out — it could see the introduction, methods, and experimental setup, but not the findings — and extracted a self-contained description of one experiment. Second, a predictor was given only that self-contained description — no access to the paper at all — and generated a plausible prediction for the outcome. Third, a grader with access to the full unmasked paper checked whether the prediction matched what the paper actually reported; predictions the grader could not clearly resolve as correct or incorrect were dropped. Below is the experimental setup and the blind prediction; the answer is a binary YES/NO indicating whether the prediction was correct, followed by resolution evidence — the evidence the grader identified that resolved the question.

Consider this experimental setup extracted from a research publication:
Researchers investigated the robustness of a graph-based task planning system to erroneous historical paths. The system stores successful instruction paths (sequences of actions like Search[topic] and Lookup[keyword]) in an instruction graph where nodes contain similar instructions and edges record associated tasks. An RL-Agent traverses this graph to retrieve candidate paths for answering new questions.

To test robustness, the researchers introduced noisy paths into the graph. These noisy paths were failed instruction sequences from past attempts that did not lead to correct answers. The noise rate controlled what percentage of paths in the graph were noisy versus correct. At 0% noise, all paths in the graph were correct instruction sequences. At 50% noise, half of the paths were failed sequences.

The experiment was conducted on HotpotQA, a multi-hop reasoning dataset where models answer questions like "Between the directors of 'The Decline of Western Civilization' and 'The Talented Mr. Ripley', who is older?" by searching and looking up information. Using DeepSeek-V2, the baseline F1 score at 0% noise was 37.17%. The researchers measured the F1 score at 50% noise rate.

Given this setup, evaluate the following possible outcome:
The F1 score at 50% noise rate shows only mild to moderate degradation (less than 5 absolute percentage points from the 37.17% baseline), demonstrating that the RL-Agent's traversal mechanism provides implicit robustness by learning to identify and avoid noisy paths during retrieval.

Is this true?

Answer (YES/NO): NO